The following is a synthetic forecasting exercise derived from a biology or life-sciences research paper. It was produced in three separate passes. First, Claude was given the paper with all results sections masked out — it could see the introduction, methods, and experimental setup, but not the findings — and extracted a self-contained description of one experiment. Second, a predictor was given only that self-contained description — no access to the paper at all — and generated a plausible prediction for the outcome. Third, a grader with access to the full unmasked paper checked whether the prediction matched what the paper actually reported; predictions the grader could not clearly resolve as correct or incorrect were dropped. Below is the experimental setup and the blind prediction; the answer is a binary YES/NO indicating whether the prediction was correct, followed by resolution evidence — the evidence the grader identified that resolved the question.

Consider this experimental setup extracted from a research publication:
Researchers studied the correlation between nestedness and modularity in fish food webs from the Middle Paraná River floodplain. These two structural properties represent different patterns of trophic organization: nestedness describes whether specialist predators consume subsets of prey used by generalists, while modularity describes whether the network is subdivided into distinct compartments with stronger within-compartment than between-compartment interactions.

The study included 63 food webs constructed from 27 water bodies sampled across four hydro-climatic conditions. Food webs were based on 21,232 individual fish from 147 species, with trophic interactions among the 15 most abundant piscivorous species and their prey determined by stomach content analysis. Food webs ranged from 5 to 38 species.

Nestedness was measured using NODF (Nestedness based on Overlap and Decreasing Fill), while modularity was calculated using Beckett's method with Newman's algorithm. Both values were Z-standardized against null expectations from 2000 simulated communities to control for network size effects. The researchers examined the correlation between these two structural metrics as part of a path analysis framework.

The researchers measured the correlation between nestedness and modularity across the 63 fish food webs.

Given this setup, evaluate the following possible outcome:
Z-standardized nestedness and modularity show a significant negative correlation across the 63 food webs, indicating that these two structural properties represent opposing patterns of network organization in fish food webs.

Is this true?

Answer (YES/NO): YES